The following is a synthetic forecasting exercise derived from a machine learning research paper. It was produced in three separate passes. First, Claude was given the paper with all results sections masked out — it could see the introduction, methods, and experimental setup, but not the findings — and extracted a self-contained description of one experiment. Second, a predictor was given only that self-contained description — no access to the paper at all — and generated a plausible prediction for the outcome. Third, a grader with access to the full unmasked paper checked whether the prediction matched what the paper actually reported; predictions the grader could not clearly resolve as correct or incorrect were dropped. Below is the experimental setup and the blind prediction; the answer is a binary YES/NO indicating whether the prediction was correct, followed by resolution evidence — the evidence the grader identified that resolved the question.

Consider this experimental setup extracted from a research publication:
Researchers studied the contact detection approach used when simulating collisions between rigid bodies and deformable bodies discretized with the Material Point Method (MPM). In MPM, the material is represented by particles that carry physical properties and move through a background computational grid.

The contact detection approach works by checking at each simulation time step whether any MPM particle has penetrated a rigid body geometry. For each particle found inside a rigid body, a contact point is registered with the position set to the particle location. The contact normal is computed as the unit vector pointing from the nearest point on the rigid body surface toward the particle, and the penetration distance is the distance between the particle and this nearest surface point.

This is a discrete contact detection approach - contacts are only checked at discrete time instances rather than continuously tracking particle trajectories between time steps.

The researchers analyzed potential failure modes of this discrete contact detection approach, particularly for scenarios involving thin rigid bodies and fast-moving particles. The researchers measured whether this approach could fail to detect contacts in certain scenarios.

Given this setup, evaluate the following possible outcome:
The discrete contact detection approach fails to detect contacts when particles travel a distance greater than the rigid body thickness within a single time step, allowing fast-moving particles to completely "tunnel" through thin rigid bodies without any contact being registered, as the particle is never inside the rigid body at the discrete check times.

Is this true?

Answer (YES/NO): YES